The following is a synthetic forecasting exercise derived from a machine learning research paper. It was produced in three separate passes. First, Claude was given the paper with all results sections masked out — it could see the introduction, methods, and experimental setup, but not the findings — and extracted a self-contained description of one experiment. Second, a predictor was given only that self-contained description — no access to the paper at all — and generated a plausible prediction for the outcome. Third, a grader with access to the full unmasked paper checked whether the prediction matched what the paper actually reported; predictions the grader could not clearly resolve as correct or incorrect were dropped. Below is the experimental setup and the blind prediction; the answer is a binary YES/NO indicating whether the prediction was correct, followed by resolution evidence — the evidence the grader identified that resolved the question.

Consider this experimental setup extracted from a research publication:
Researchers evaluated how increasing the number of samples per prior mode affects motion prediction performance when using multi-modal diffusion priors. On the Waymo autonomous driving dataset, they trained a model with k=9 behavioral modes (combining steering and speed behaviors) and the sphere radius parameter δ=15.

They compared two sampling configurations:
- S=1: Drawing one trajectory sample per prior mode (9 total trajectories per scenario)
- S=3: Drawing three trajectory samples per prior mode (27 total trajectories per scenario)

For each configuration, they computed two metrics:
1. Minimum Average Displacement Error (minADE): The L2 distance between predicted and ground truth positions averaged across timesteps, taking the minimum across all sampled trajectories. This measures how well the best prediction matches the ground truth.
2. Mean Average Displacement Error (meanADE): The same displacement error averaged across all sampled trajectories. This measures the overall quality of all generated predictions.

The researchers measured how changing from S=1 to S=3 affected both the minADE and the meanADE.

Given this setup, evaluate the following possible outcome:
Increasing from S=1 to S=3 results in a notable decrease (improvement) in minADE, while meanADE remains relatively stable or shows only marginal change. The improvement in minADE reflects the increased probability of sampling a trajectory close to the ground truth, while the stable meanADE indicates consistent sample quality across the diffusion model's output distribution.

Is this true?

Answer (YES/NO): YES